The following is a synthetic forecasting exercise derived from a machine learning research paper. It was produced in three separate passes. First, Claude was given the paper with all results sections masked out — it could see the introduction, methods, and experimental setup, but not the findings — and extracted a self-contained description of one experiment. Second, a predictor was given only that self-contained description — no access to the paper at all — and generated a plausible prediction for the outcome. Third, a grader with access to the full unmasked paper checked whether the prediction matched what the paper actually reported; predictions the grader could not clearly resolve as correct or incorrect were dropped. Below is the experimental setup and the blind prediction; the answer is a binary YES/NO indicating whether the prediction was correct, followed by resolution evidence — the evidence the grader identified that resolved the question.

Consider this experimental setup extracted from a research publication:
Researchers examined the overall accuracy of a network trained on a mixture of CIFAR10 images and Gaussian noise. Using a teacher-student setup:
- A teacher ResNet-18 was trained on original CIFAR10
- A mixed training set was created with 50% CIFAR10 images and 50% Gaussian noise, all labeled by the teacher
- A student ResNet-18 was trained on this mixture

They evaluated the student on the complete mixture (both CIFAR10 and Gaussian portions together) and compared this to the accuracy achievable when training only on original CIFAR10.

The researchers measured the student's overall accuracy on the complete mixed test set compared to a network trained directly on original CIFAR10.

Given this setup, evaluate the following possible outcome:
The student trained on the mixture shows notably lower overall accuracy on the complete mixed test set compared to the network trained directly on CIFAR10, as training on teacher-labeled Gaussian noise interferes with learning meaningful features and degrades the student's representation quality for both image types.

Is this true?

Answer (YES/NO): NO